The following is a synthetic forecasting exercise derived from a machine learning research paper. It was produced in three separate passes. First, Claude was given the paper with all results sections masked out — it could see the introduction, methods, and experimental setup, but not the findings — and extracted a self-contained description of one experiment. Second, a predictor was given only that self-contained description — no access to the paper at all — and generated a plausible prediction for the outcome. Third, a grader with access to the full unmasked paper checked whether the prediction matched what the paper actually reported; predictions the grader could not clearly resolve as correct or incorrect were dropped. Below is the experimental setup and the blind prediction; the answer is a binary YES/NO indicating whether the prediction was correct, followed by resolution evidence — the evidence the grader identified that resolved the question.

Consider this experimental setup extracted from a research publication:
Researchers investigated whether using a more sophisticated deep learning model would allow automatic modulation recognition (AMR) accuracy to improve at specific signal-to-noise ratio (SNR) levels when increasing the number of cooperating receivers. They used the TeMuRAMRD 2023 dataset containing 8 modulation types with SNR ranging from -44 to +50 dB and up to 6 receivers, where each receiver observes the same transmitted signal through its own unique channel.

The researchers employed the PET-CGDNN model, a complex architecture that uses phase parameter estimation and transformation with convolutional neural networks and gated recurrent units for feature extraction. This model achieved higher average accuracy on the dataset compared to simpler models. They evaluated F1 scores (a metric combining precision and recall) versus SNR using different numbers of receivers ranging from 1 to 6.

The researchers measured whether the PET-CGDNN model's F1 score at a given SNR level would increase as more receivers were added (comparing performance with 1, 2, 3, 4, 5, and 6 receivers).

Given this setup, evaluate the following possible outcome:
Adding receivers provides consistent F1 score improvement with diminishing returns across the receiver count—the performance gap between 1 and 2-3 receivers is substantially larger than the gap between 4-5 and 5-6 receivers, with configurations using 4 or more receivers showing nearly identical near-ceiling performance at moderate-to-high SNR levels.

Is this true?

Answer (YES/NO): NO